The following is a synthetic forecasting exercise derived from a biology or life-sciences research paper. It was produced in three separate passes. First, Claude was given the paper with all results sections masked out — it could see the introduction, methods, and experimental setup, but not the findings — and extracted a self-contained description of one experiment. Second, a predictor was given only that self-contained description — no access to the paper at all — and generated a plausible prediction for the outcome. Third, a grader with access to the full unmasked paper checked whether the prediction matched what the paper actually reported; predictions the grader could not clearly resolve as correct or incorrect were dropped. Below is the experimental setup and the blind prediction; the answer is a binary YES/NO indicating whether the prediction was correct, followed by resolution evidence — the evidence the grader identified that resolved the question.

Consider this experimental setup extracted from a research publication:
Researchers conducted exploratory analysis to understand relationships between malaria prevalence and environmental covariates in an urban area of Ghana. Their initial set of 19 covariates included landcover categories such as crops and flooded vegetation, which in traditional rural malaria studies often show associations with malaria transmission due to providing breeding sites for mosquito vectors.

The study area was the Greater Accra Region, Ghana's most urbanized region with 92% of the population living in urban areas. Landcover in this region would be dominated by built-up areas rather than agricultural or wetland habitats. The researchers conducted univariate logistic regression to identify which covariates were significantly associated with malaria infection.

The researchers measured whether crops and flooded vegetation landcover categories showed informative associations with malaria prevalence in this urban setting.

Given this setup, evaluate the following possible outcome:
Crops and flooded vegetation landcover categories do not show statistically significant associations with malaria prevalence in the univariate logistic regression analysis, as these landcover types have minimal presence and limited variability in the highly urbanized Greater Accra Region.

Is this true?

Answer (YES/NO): YES